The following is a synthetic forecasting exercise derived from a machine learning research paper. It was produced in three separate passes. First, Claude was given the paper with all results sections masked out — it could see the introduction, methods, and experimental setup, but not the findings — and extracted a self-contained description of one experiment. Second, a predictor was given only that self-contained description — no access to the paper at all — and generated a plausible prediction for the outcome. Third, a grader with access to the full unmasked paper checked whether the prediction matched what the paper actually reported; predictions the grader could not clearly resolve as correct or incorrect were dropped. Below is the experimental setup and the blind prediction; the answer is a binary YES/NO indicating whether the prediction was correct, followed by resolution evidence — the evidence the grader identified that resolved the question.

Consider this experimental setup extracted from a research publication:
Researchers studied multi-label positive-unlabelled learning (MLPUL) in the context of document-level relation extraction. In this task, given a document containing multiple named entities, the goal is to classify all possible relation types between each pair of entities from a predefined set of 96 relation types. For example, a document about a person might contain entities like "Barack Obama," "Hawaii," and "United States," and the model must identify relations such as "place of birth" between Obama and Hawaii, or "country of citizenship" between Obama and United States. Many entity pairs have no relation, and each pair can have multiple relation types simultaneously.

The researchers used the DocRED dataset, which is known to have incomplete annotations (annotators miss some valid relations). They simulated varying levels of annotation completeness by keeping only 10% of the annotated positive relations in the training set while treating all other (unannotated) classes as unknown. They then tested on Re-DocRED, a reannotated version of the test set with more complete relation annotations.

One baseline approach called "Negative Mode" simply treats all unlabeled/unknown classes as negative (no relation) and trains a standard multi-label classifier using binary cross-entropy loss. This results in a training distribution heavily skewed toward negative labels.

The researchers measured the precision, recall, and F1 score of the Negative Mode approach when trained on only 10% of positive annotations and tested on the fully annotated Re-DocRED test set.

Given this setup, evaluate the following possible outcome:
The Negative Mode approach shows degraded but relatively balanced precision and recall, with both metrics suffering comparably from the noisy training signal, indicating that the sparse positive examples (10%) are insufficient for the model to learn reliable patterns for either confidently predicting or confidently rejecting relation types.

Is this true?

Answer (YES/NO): NO